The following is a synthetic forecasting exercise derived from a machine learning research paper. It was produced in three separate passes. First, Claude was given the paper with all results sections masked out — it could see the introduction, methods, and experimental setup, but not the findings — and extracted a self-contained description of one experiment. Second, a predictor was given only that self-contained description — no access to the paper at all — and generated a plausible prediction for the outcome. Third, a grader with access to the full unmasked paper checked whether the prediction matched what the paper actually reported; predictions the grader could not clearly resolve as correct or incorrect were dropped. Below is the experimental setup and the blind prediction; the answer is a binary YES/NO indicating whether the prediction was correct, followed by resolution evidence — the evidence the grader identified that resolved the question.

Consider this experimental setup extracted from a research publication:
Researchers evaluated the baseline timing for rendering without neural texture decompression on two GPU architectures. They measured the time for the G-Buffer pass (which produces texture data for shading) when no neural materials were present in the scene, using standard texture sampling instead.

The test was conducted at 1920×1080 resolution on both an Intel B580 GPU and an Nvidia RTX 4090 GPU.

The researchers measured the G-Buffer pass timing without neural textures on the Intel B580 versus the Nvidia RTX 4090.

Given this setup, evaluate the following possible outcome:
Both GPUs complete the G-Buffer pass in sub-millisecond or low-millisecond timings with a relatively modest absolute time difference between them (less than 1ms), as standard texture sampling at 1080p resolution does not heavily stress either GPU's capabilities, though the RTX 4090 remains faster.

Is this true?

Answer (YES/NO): YES